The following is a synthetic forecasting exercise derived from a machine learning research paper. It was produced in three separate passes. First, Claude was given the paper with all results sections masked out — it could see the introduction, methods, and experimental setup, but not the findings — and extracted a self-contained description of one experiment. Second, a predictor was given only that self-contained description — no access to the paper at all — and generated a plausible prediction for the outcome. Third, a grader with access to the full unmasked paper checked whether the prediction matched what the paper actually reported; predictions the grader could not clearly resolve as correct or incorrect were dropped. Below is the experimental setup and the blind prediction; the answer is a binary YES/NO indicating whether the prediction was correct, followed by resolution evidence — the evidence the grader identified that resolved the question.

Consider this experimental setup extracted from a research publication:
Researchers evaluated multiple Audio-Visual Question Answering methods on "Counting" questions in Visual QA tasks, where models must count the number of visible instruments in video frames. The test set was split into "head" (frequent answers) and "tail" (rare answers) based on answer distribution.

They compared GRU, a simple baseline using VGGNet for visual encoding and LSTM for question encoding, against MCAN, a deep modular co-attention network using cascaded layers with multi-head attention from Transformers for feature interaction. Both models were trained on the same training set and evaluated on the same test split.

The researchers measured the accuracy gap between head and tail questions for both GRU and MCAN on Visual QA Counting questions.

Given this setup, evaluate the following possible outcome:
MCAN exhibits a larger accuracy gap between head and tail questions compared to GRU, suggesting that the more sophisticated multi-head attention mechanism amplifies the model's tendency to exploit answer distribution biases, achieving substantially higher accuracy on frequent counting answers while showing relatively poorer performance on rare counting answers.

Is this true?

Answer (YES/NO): NO